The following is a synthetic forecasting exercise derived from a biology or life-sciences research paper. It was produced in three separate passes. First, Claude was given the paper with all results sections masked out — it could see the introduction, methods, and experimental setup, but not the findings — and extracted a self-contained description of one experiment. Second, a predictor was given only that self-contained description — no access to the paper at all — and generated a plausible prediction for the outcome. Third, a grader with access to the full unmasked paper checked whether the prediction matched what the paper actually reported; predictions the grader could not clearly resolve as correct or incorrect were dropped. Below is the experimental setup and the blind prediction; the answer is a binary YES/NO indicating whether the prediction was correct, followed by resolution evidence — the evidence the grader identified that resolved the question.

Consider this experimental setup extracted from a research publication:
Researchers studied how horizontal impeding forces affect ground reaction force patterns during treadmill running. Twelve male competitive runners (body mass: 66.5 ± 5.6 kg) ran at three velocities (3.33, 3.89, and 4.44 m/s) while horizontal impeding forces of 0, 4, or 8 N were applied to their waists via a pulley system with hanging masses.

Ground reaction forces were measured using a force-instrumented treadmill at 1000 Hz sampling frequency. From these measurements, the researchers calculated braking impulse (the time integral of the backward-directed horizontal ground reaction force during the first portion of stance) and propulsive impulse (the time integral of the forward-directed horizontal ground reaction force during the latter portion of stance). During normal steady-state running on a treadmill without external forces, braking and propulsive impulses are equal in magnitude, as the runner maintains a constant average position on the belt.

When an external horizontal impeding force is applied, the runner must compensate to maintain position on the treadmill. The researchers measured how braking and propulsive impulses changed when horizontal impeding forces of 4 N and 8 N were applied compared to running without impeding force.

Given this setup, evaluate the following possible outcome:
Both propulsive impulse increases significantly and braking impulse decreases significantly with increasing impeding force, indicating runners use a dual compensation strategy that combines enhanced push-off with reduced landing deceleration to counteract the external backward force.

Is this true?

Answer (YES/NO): YES